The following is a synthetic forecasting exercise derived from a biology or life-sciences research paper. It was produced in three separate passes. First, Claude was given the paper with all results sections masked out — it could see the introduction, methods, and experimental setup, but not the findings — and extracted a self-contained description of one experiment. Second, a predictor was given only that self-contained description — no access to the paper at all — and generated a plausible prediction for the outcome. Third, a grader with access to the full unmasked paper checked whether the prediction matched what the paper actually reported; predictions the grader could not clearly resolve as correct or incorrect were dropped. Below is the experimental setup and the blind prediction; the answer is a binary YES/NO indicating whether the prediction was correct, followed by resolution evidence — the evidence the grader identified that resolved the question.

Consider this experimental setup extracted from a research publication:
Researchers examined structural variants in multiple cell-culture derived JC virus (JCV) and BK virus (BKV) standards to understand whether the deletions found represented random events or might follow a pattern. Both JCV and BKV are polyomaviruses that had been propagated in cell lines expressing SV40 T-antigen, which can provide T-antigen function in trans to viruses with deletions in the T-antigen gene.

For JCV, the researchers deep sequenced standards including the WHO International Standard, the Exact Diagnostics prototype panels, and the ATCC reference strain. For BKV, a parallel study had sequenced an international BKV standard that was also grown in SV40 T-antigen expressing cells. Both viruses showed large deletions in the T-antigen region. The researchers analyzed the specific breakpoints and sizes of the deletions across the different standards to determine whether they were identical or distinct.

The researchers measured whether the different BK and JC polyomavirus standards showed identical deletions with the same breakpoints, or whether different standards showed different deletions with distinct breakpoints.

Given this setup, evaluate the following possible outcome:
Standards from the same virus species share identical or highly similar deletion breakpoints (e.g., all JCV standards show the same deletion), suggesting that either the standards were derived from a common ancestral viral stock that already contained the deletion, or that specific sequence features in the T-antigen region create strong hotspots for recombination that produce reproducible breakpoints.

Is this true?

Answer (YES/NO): NO